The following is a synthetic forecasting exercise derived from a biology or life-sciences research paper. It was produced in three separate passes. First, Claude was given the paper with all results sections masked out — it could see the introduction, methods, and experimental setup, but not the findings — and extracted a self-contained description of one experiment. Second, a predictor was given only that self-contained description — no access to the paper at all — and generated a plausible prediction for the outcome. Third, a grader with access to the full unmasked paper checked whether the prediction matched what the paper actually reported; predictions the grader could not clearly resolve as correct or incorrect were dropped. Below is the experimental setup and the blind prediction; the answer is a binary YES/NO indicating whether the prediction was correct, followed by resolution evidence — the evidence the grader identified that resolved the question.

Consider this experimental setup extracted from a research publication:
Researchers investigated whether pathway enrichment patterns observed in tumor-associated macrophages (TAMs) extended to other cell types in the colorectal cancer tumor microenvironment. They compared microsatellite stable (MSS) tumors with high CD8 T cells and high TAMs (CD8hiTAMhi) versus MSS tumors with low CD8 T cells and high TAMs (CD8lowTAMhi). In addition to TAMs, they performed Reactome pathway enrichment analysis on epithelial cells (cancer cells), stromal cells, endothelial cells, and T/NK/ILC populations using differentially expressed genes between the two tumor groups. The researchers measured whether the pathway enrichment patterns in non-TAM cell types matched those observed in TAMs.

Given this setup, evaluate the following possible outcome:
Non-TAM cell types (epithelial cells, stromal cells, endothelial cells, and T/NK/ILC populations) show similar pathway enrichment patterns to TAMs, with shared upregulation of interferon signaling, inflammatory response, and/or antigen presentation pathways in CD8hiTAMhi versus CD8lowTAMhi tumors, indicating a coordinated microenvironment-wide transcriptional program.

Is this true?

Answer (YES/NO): YES